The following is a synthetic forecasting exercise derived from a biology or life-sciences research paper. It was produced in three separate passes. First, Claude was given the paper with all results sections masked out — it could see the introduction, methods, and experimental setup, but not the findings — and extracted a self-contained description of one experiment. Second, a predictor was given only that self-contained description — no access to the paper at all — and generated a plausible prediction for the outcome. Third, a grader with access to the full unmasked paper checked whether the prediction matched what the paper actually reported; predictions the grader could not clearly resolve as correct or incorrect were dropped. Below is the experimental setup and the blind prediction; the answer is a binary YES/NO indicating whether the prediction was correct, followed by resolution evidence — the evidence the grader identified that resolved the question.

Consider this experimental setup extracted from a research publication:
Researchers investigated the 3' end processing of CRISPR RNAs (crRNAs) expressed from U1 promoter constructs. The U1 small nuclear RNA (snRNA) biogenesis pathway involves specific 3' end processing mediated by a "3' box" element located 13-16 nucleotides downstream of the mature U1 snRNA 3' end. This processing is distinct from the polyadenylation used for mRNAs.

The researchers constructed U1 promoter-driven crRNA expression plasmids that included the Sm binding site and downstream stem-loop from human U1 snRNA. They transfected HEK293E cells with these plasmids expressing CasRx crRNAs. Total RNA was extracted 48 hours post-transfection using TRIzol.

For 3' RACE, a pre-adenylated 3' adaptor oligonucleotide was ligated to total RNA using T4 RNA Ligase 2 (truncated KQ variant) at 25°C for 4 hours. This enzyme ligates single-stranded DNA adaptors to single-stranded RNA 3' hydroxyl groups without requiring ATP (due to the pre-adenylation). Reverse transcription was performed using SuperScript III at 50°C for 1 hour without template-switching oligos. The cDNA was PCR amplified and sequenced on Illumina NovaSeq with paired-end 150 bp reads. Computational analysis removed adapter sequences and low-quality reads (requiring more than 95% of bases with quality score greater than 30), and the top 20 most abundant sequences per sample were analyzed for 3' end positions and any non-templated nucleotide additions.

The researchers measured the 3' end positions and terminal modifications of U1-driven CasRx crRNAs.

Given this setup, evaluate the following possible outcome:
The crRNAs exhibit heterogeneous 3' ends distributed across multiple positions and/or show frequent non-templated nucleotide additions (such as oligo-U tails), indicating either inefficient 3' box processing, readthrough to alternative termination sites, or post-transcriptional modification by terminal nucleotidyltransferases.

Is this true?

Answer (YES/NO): YES